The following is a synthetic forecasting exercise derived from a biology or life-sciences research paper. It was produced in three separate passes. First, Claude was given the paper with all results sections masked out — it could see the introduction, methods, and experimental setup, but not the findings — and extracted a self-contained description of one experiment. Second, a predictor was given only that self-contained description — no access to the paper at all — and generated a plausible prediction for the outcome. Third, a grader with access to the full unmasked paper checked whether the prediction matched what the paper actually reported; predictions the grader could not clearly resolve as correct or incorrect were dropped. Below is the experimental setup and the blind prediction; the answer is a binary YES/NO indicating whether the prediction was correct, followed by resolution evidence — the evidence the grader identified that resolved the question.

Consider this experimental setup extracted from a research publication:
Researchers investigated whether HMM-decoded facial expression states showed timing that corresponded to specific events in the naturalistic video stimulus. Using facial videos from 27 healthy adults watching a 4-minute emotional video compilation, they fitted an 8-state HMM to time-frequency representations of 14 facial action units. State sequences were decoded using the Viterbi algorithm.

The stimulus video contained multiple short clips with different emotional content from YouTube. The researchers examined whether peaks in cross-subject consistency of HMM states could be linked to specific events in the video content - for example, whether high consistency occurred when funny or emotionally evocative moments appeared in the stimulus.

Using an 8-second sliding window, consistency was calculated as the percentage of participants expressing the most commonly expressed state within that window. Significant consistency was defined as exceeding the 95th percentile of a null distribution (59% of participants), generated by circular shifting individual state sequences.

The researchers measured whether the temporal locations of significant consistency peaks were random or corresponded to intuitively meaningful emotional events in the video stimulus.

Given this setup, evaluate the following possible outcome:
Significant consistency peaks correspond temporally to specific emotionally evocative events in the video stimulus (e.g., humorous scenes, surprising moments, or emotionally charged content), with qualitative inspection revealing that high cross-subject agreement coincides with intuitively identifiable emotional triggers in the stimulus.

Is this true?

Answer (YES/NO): YES